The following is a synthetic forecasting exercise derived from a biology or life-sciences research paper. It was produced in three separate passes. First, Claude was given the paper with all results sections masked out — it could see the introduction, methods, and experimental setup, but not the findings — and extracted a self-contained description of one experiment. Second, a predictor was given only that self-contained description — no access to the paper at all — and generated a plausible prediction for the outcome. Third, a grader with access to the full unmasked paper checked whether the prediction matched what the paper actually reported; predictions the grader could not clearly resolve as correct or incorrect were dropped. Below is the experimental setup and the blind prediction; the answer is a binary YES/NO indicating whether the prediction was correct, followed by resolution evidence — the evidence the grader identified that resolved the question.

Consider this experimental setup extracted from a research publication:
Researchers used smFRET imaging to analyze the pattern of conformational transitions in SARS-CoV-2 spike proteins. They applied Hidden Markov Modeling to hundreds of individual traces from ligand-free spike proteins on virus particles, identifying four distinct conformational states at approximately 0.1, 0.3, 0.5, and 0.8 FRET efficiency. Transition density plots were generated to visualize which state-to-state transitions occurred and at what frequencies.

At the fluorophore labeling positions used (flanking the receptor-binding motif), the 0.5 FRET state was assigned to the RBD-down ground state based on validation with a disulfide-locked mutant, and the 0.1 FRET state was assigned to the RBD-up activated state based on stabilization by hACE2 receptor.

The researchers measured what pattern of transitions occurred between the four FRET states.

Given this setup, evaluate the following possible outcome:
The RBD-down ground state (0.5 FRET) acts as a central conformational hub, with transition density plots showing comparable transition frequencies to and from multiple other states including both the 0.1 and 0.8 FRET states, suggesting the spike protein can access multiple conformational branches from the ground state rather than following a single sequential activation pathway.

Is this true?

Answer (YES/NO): NO